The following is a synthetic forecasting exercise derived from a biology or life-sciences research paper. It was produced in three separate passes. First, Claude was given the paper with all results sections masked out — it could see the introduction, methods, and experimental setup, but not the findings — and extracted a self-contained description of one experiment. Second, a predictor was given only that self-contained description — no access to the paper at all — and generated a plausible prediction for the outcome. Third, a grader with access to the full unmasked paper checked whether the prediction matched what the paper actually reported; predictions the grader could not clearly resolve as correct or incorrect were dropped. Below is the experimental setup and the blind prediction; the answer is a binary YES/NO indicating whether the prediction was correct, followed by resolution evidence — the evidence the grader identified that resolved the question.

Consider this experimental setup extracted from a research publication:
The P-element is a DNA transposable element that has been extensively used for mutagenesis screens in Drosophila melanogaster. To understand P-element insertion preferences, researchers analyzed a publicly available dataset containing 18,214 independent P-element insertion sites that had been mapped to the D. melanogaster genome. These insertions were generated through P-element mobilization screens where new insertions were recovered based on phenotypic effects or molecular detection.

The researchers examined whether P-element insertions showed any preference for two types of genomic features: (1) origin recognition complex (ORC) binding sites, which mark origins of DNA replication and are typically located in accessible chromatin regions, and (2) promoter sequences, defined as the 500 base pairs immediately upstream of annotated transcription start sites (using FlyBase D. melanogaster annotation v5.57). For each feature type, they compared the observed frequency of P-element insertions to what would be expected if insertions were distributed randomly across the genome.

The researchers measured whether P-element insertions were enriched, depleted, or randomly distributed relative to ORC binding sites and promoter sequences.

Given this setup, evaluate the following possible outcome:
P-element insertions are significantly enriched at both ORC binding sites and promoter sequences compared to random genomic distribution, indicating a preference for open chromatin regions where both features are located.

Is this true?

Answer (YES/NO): YES